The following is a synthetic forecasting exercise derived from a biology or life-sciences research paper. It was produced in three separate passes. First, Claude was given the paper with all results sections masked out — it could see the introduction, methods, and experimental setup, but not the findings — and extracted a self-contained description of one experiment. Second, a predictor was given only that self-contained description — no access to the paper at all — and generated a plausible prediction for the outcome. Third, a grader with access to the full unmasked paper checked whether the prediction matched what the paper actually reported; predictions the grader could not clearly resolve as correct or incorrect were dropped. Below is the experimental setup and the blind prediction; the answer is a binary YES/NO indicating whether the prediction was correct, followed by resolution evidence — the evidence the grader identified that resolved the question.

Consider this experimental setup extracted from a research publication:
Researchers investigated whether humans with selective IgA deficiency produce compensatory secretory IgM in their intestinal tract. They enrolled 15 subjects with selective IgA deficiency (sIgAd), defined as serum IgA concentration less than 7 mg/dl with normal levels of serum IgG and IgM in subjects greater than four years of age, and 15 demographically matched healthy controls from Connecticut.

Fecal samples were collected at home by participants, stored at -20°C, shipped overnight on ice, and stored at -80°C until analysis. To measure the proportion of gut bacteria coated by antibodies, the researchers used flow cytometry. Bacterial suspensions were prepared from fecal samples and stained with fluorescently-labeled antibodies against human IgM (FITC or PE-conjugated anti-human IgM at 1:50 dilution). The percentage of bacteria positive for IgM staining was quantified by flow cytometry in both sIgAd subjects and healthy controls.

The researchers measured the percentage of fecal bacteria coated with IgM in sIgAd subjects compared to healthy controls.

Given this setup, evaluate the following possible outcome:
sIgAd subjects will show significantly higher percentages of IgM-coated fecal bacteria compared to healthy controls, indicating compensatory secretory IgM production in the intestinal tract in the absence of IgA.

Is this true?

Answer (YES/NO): YES